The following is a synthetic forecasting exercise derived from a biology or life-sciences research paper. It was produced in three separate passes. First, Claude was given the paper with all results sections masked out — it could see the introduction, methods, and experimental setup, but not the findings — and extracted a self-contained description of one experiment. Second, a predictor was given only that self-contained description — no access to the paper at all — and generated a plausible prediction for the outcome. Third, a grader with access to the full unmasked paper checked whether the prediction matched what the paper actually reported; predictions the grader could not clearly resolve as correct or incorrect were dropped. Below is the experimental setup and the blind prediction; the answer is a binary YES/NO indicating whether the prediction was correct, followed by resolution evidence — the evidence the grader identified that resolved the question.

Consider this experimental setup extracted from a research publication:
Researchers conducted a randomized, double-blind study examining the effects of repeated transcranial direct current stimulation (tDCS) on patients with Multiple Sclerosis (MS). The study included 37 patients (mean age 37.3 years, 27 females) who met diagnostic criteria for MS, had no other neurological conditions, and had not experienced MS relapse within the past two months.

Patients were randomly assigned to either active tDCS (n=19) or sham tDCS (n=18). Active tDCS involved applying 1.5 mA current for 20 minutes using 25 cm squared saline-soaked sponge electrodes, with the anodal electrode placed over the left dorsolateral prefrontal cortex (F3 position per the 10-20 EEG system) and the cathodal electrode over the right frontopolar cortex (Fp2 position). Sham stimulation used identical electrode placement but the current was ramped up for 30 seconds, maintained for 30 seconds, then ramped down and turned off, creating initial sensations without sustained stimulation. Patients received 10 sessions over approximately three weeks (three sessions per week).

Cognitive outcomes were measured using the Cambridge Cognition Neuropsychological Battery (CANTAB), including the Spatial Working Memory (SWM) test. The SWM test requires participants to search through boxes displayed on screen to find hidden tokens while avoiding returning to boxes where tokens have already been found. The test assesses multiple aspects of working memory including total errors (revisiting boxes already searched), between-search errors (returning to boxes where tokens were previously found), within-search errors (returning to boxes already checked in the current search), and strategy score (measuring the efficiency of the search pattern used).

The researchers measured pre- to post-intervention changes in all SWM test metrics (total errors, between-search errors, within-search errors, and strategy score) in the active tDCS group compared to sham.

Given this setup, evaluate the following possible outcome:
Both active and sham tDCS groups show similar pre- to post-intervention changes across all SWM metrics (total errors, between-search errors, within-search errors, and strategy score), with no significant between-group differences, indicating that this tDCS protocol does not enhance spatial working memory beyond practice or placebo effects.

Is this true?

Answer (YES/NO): YES